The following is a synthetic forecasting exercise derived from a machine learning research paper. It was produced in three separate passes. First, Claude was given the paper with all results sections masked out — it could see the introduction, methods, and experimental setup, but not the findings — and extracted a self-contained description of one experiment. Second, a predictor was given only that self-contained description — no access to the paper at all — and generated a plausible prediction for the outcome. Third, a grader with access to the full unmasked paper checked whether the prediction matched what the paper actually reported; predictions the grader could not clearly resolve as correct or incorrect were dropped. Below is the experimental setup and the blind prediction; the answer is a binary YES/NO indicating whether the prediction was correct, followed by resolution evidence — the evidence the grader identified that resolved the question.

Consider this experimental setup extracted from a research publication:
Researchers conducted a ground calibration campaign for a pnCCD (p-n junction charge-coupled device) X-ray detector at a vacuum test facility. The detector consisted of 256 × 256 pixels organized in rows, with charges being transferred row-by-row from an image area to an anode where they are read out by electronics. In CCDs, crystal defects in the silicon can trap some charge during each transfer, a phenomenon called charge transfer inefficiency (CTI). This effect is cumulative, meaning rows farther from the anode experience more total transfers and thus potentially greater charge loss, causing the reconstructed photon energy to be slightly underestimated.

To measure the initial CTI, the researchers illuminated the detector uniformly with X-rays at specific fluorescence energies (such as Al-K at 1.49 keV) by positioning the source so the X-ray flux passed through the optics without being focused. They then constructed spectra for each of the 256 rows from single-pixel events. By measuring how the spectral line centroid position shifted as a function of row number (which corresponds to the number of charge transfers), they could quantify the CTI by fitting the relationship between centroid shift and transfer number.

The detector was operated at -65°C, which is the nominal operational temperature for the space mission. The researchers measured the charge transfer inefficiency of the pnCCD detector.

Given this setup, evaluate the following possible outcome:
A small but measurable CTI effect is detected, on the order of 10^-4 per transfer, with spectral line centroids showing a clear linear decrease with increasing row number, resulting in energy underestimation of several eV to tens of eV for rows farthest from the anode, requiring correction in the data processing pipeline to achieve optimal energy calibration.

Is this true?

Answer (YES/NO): NO